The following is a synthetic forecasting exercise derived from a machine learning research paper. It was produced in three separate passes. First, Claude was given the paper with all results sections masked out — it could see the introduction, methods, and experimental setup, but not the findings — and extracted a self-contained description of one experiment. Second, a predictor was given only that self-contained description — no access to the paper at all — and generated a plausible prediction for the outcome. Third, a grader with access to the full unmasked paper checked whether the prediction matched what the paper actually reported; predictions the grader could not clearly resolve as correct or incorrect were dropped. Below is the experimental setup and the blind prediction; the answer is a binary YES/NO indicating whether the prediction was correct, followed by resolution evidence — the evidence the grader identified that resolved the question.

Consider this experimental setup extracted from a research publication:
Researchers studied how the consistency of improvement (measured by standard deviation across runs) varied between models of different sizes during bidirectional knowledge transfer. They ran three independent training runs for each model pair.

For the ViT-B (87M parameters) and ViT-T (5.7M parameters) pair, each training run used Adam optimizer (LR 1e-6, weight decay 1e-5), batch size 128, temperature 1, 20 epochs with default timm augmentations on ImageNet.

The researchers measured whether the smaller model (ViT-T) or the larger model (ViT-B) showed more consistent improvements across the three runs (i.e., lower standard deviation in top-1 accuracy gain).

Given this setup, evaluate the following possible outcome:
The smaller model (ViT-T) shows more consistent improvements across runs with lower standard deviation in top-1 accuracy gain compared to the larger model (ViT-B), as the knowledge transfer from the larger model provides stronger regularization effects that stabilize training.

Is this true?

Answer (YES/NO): YES